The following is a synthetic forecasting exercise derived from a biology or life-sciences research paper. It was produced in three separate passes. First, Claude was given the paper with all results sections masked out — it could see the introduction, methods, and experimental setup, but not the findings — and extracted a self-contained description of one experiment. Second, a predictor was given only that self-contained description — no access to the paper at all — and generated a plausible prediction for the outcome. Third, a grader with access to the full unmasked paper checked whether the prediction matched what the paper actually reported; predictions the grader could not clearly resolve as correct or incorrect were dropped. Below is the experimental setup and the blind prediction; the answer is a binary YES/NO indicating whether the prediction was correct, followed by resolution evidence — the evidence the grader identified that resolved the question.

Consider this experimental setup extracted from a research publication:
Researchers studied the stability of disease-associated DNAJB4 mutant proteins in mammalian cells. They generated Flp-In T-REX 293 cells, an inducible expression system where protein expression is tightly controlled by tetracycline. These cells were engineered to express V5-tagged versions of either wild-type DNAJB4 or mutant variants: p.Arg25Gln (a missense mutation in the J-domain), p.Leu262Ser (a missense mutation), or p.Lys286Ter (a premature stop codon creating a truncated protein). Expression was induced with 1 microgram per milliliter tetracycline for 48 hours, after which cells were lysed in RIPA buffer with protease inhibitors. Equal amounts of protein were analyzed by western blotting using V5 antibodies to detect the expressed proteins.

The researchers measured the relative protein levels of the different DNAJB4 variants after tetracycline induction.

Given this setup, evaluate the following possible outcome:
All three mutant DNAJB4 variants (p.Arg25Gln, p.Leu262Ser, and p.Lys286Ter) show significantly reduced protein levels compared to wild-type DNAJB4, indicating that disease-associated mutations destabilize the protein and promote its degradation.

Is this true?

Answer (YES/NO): NO